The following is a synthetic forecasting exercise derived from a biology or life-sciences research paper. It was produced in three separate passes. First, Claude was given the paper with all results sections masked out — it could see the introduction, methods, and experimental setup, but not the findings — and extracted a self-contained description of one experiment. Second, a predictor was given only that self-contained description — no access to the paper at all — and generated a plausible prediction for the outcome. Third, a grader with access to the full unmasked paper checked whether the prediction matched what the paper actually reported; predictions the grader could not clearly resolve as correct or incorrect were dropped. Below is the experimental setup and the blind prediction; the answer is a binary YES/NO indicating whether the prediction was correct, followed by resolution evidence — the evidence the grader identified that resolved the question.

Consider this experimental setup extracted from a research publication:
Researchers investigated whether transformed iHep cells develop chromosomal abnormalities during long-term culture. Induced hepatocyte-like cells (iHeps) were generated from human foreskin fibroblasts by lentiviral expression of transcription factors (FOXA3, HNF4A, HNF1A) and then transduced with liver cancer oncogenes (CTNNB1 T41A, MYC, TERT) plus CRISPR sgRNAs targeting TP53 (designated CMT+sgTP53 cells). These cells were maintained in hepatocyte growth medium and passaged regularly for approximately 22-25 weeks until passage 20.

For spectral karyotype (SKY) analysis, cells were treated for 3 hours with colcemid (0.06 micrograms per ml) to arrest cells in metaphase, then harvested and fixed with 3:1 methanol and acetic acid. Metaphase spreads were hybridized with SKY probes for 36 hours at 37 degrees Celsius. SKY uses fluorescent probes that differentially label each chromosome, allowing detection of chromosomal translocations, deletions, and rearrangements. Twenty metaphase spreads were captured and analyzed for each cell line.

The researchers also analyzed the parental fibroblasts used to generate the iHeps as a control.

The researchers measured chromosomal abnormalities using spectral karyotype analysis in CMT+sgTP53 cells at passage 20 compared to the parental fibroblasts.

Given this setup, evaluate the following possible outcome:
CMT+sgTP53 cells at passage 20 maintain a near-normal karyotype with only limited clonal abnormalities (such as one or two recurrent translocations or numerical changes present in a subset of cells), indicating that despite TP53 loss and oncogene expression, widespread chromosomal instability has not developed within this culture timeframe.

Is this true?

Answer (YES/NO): NO